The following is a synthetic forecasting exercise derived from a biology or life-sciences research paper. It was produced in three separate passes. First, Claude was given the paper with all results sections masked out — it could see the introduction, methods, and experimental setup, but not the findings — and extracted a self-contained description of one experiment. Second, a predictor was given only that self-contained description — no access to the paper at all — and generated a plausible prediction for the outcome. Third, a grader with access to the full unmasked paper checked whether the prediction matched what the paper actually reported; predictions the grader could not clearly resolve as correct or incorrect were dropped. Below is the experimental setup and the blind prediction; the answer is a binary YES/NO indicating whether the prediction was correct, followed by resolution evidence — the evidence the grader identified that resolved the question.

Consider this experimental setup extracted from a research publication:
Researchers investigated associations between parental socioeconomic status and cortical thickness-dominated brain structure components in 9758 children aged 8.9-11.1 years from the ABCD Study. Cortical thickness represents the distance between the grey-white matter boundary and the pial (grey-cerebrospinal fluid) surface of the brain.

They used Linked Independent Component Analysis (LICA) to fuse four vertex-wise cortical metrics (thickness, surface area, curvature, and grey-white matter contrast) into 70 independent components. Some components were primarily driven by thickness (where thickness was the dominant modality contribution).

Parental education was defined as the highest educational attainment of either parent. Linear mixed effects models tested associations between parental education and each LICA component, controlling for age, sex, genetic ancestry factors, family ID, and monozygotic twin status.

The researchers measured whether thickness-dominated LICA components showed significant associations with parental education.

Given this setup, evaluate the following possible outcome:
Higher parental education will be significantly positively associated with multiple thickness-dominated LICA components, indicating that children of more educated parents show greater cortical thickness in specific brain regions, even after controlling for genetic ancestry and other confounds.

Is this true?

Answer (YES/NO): NO